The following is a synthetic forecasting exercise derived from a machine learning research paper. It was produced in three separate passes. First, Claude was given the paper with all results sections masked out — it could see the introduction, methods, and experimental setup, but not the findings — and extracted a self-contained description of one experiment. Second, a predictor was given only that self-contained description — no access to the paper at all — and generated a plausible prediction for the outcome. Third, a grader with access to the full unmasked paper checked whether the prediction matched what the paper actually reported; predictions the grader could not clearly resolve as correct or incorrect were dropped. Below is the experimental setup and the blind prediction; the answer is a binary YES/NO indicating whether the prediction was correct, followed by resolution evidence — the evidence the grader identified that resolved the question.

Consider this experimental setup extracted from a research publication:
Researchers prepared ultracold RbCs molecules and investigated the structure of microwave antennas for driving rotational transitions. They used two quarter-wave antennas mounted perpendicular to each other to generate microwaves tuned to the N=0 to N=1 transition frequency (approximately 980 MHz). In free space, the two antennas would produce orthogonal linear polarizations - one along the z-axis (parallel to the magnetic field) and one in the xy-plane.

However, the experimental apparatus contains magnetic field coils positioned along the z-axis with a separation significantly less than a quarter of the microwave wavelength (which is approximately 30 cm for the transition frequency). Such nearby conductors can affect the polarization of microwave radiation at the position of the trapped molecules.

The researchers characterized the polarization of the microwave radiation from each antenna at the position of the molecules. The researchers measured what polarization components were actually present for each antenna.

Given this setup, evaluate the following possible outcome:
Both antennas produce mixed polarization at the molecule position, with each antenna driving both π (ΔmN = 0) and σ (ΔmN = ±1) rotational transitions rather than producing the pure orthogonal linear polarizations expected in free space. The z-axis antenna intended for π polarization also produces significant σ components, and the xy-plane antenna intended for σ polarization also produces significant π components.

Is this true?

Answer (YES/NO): NO